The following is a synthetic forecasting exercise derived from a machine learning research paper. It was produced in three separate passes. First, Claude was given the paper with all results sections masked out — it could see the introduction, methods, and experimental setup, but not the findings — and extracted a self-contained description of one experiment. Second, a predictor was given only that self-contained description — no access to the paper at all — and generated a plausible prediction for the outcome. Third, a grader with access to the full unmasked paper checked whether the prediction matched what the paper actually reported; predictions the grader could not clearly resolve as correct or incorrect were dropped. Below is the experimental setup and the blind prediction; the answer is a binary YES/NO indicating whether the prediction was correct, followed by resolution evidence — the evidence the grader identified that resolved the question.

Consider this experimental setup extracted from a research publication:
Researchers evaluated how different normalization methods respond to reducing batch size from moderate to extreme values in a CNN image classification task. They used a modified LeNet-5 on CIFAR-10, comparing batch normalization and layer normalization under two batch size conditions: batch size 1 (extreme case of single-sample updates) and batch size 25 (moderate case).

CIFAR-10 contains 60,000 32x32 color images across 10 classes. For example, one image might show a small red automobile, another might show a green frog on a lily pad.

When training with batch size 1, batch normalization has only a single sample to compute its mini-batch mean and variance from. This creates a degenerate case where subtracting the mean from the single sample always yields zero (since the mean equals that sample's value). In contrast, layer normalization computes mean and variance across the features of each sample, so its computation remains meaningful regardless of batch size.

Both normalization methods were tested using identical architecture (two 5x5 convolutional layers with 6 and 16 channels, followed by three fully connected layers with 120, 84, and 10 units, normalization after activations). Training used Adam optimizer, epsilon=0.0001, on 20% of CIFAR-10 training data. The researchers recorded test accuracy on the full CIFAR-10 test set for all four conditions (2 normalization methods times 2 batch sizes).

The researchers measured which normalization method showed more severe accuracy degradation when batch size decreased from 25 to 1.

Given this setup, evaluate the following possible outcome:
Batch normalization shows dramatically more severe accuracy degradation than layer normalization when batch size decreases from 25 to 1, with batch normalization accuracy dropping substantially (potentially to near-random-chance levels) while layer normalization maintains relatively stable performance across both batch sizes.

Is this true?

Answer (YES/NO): NO